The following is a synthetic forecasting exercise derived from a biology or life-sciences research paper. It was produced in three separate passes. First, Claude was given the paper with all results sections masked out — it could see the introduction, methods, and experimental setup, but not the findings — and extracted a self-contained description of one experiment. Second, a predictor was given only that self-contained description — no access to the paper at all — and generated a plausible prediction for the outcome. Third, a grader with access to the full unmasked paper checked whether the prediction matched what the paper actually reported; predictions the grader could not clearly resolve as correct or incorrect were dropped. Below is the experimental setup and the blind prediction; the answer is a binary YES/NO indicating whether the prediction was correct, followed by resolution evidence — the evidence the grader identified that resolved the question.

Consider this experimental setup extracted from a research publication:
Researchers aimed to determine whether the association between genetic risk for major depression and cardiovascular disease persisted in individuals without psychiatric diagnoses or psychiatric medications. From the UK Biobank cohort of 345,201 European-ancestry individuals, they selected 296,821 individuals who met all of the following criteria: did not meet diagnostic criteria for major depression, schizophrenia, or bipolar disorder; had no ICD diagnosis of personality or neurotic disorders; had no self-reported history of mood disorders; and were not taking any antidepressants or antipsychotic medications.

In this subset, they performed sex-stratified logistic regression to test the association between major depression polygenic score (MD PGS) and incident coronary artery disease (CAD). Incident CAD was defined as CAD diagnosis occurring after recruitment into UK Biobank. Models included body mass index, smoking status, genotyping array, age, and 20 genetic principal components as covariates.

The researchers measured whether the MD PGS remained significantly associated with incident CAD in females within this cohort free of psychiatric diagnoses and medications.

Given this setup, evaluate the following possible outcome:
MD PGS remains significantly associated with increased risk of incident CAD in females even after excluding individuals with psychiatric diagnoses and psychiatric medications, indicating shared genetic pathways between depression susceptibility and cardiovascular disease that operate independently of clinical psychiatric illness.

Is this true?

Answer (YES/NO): YES